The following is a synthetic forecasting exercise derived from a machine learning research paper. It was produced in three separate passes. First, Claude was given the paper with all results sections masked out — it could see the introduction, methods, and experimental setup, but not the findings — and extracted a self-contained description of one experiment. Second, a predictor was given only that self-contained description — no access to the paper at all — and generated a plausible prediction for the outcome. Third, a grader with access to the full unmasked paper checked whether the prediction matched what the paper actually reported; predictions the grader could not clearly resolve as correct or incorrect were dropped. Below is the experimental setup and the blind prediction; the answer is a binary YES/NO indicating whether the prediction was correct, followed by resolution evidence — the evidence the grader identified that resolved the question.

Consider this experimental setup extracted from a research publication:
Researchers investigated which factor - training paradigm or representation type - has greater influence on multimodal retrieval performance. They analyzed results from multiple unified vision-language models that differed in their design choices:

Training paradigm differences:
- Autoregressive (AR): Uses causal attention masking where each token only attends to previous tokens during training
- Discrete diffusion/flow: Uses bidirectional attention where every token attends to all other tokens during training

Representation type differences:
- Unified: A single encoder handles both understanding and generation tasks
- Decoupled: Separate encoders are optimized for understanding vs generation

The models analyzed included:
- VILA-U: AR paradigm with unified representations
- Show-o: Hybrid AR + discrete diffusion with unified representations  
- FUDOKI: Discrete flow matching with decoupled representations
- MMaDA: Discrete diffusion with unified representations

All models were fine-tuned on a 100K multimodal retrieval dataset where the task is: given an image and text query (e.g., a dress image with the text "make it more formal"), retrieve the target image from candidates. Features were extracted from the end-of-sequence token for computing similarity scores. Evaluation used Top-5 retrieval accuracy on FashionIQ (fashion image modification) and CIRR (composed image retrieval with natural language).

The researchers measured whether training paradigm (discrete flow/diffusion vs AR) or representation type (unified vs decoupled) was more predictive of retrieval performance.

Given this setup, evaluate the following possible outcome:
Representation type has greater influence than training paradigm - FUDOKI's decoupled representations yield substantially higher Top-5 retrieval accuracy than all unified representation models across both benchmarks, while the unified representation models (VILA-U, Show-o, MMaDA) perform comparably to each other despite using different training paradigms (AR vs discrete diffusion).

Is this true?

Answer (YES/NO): NO